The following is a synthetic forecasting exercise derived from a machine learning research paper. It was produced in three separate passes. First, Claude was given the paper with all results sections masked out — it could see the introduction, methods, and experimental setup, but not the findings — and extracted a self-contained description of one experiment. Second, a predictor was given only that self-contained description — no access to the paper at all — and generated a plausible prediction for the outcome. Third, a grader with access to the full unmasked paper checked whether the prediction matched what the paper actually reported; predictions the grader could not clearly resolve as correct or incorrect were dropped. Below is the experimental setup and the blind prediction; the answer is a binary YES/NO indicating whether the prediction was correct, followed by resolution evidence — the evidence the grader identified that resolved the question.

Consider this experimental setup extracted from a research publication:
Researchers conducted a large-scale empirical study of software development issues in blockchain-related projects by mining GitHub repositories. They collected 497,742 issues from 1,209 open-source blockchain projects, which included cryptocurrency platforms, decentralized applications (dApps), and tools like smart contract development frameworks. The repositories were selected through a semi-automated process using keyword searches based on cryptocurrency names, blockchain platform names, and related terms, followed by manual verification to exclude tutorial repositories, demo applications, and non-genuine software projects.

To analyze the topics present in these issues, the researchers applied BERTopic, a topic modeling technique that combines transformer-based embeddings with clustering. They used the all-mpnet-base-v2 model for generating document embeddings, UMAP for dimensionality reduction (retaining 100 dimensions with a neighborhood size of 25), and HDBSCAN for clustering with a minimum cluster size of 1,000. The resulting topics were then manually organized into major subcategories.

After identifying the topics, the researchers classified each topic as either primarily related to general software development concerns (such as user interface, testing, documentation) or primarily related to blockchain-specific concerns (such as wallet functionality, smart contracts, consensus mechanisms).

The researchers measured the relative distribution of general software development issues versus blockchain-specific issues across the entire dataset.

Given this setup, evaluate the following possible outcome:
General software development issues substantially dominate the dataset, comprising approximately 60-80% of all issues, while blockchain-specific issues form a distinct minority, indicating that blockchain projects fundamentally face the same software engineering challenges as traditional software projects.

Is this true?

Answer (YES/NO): NO